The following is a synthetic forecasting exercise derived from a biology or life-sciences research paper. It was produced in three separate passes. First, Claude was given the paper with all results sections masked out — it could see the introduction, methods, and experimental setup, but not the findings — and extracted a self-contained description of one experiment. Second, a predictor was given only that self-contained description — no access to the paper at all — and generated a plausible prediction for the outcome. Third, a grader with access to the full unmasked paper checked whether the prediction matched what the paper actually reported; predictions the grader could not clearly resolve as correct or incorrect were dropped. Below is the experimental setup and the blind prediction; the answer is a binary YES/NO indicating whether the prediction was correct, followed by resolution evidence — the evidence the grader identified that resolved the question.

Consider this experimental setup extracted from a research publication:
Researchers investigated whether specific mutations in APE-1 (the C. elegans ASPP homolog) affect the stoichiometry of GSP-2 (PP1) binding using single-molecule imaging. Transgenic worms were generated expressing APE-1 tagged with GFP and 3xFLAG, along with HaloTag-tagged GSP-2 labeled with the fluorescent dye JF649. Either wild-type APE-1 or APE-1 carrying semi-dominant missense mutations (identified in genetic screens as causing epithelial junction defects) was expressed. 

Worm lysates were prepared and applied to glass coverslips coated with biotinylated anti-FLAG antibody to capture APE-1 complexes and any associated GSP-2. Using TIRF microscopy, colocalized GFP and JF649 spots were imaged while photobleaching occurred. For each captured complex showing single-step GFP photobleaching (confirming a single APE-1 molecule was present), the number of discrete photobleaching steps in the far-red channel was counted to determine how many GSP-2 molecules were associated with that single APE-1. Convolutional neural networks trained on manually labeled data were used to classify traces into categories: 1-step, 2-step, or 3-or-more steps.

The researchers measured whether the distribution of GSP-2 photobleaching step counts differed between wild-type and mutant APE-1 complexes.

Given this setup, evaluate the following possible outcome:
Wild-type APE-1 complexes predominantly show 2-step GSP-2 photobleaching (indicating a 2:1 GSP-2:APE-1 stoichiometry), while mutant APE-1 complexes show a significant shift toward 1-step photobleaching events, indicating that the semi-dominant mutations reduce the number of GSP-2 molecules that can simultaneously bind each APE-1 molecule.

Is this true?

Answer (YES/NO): NO